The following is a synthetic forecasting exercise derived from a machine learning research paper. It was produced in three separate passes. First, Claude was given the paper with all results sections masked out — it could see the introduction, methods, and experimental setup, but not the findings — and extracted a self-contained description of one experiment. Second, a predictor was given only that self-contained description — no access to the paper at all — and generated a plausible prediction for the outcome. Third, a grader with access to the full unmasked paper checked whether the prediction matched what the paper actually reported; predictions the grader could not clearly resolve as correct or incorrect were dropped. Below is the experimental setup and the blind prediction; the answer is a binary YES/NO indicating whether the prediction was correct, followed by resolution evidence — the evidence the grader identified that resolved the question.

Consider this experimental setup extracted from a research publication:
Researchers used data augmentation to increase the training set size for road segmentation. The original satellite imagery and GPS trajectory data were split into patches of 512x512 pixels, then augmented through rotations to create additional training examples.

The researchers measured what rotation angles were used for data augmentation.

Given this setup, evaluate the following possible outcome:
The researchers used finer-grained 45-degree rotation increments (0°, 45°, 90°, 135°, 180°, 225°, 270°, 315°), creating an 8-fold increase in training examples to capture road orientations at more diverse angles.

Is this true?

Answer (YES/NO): YES